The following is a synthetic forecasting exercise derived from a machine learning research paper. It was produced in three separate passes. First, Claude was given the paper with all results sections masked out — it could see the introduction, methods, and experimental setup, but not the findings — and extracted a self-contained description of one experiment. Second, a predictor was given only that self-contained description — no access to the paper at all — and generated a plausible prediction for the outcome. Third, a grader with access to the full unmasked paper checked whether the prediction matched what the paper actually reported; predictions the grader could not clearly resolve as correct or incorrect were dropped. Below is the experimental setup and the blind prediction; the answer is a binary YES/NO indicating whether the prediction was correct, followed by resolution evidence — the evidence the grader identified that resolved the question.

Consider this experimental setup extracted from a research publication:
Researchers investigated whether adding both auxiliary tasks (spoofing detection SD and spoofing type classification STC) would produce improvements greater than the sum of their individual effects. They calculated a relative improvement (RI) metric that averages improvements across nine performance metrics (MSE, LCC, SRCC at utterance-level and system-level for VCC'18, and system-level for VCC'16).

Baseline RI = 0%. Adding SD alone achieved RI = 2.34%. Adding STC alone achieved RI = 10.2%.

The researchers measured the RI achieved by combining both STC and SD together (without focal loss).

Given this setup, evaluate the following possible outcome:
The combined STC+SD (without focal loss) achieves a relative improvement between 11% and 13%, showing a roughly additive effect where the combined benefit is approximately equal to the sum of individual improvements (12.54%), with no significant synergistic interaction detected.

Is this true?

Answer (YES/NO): NO